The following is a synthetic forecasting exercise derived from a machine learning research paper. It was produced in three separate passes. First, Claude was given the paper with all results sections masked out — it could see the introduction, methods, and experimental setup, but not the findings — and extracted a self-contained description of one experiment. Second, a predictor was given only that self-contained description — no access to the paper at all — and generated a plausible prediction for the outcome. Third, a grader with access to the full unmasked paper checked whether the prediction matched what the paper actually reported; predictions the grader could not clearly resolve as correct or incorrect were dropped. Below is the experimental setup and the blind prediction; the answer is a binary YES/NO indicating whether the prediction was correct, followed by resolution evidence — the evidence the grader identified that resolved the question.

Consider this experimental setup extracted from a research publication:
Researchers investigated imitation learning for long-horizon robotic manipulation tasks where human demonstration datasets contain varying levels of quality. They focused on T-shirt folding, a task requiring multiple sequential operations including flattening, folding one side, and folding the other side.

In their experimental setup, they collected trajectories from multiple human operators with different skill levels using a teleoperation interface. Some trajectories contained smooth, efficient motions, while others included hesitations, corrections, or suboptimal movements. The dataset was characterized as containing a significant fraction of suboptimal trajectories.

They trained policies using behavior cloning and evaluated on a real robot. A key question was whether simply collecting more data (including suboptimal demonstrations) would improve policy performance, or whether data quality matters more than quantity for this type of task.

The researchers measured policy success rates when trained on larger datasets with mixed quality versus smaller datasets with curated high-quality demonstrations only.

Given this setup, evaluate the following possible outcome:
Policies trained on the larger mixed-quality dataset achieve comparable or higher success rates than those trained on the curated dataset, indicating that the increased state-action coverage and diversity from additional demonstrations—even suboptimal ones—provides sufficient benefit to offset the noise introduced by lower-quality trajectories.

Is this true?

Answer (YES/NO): NO